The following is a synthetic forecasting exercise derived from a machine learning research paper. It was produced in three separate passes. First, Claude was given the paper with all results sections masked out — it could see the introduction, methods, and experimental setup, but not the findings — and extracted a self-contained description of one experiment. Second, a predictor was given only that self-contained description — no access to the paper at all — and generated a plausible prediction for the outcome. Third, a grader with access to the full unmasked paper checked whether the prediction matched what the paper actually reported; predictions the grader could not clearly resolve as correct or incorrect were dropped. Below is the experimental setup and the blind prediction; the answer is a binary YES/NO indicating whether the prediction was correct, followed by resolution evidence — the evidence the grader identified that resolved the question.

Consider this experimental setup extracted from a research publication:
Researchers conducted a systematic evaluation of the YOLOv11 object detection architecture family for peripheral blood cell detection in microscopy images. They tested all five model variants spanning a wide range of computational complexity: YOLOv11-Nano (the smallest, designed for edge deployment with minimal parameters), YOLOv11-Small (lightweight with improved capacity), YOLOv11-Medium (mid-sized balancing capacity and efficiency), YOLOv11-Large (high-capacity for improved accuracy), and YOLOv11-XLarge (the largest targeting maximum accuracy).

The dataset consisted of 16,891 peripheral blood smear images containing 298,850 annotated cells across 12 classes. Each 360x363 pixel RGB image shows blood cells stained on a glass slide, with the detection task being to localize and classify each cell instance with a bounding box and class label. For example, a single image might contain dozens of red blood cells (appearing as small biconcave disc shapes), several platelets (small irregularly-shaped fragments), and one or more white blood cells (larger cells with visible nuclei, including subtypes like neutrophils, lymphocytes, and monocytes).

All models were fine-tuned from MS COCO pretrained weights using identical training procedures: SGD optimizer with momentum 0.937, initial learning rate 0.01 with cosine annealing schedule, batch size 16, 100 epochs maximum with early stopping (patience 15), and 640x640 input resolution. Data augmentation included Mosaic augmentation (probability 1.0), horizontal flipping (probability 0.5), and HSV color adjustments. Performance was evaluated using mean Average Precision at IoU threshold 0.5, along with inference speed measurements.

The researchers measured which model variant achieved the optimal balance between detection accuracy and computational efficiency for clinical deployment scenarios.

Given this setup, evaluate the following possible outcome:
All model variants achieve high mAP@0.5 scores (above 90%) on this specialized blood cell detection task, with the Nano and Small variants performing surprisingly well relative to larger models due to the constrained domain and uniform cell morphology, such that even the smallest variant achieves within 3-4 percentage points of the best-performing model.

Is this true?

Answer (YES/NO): NO